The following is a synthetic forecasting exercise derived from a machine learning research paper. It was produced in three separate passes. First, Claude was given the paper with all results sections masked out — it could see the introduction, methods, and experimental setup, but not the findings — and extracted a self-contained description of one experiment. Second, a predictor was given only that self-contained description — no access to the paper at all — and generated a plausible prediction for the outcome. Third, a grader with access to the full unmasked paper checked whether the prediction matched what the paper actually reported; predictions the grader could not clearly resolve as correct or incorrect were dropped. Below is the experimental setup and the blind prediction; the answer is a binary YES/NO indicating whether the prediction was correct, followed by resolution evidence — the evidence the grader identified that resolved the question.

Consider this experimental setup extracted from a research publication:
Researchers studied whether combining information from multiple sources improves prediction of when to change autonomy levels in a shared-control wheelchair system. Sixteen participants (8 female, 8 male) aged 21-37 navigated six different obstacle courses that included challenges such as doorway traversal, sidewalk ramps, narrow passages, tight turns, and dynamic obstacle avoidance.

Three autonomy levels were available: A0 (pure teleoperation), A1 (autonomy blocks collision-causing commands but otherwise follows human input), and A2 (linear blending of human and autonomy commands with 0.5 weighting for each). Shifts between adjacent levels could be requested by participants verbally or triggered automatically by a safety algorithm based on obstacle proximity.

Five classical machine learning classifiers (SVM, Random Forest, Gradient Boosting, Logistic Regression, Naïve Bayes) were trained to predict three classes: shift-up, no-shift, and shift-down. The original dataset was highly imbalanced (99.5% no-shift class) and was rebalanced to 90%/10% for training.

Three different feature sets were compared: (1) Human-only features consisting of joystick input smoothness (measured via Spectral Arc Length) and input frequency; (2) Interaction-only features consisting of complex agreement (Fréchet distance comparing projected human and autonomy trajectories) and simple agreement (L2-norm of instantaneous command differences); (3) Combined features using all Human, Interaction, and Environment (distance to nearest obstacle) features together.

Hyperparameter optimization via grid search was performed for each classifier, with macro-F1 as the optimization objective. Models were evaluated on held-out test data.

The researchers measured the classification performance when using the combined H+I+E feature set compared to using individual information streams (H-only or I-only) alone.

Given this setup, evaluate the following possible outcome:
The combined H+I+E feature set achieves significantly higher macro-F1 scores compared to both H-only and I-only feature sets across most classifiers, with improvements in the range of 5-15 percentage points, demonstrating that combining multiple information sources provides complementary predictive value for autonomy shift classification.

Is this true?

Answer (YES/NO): NO